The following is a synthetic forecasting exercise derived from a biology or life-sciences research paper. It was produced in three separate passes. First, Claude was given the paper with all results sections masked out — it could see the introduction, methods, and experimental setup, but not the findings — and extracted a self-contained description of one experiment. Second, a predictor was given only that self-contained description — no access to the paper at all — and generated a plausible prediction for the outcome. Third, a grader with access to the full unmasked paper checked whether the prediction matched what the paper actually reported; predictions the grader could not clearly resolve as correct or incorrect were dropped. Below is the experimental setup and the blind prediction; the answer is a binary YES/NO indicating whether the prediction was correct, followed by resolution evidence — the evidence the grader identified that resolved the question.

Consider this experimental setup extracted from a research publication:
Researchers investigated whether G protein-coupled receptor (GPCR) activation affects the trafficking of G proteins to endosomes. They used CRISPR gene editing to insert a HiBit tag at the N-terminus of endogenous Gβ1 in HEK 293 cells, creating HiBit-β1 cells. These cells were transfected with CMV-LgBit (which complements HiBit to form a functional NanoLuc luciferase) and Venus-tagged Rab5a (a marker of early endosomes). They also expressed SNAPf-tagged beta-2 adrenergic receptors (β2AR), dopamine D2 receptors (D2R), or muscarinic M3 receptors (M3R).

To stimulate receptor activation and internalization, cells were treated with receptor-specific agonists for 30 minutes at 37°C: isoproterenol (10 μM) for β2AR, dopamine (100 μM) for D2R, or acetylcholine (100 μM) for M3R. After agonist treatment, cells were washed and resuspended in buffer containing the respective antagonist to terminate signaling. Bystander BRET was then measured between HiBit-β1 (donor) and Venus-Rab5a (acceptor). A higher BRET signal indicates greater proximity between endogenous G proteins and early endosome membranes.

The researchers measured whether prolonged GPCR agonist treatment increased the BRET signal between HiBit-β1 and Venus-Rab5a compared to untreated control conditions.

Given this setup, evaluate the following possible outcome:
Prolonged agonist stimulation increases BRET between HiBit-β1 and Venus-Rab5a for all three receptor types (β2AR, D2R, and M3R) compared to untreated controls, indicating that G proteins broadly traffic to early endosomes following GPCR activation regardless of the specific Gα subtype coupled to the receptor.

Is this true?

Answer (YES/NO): NO